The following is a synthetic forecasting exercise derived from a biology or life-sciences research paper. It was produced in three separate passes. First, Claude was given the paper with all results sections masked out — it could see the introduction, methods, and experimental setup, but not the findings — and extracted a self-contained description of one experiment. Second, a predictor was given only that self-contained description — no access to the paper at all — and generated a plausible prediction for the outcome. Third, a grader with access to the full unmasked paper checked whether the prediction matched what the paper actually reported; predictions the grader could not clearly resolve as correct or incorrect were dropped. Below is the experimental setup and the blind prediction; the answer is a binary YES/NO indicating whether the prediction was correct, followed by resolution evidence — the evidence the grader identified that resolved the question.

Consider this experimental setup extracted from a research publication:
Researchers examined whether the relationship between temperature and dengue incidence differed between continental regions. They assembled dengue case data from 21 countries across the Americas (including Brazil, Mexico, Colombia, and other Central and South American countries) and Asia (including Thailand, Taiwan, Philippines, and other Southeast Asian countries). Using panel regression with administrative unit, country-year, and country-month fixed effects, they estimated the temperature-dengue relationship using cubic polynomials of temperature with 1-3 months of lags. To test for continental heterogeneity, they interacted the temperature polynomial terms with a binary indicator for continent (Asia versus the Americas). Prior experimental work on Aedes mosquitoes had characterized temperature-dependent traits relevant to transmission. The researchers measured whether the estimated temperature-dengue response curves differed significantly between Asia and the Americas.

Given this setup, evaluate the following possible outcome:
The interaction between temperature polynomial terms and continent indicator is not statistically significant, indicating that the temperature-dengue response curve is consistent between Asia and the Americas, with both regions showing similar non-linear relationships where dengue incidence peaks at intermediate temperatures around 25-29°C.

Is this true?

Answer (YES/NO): NO